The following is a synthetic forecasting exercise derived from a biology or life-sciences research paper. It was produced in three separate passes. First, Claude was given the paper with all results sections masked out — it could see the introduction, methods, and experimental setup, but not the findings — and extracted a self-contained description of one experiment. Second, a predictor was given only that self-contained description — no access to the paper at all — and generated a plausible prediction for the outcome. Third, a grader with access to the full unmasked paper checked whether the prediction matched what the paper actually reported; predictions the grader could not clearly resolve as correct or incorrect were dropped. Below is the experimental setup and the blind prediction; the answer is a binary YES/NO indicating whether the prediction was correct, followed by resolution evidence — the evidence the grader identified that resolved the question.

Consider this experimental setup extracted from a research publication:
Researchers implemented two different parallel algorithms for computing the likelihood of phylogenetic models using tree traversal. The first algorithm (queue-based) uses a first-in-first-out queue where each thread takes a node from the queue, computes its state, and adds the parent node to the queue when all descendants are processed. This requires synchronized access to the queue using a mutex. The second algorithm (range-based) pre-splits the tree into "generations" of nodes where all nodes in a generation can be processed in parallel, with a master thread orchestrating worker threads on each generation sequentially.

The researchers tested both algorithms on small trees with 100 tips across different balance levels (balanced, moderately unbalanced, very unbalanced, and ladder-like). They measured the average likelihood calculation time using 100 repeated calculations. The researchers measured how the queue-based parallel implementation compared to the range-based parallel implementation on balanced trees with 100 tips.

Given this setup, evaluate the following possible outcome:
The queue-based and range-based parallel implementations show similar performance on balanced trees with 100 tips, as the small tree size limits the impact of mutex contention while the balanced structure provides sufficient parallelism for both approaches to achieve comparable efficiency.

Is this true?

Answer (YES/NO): NO